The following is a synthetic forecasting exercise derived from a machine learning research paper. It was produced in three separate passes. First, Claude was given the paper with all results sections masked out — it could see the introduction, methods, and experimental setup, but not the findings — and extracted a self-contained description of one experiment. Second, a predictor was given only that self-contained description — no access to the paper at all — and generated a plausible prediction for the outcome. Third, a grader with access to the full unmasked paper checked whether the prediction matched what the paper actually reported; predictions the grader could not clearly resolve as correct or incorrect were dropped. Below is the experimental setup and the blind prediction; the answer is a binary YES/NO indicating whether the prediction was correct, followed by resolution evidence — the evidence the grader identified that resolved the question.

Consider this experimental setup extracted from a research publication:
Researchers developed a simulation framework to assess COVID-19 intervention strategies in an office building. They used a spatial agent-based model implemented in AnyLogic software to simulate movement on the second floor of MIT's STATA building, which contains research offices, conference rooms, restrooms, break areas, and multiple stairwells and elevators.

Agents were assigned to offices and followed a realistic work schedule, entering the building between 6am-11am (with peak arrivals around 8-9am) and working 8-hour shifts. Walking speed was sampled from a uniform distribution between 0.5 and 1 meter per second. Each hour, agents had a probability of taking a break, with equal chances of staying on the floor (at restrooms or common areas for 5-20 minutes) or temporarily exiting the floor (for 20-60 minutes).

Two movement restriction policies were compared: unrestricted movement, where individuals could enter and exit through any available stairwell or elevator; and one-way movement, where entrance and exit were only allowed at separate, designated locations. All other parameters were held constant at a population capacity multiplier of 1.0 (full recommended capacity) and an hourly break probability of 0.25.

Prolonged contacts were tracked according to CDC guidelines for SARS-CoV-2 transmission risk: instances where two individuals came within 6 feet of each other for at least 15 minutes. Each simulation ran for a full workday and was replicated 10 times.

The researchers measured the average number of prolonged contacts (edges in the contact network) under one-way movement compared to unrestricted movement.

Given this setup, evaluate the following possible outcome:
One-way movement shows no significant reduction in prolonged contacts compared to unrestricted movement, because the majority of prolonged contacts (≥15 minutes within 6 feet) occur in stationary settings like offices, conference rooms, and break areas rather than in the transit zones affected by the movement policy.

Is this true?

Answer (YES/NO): YES